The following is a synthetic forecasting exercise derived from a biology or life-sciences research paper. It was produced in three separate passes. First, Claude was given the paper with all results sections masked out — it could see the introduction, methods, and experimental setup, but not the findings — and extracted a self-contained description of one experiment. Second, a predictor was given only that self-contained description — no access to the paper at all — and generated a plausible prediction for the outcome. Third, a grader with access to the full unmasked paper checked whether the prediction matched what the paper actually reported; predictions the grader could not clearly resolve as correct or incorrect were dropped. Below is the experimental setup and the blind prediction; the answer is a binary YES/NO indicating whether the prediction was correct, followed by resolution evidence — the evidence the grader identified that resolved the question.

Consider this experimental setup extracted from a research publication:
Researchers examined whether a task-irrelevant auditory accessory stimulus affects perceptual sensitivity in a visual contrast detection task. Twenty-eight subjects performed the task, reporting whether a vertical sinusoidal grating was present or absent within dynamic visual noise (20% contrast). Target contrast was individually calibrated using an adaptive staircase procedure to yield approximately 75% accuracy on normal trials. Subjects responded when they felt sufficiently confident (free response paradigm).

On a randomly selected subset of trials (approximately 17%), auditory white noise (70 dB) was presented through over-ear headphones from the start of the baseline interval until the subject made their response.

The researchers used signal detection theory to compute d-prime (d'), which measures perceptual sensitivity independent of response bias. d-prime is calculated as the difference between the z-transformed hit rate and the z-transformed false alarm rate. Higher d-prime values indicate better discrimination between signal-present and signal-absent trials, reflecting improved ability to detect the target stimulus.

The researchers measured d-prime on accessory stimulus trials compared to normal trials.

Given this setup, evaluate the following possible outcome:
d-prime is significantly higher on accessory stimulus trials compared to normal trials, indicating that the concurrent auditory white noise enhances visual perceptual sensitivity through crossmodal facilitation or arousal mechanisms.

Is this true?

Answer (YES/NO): NO